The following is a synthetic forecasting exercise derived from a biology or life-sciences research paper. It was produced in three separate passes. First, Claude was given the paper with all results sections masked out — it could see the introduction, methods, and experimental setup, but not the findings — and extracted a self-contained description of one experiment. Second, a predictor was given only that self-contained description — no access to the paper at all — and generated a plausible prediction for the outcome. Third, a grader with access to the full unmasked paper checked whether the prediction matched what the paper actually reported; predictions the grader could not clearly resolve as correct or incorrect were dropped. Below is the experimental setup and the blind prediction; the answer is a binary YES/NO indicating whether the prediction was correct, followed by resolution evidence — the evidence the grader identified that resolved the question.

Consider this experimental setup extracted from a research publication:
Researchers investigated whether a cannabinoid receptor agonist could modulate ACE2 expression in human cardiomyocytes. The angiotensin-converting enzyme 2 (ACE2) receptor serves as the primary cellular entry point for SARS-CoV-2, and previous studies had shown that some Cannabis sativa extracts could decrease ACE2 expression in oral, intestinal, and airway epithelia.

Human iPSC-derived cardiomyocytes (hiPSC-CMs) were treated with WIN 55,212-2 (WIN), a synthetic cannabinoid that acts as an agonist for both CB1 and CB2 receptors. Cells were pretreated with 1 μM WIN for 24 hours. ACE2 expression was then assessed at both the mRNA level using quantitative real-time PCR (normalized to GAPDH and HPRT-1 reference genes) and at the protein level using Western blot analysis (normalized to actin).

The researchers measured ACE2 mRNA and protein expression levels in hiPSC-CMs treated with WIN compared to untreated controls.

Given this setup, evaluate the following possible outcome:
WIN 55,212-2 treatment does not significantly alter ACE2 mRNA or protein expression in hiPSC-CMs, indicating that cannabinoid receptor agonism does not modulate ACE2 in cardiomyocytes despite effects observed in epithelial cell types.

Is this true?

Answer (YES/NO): YES